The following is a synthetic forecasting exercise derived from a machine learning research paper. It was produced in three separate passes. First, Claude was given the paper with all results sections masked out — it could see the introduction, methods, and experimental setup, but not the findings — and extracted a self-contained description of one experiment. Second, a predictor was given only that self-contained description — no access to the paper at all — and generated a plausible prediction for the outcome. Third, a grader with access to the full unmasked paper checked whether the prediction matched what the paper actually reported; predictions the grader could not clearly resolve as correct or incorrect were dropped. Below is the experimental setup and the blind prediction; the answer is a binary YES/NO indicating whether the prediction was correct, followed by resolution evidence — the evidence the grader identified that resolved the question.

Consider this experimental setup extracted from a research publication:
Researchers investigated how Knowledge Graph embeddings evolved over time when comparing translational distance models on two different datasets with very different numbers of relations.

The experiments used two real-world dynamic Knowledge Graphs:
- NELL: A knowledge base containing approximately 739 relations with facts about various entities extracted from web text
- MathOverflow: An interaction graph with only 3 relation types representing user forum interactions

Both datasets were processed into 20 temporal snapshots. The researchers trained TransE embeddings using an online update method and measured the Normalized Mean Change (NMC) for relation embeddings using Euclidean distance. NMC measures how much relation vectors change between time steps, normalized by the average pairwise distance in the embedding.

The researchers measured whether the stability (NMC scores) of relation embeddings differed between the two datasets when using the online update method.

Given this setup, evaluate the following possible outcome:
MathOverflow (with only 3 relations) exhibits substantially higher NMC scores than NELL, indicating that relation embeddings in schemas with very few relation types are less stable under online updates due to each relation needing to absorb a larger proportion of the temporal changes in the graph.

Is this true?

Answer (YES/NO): NO